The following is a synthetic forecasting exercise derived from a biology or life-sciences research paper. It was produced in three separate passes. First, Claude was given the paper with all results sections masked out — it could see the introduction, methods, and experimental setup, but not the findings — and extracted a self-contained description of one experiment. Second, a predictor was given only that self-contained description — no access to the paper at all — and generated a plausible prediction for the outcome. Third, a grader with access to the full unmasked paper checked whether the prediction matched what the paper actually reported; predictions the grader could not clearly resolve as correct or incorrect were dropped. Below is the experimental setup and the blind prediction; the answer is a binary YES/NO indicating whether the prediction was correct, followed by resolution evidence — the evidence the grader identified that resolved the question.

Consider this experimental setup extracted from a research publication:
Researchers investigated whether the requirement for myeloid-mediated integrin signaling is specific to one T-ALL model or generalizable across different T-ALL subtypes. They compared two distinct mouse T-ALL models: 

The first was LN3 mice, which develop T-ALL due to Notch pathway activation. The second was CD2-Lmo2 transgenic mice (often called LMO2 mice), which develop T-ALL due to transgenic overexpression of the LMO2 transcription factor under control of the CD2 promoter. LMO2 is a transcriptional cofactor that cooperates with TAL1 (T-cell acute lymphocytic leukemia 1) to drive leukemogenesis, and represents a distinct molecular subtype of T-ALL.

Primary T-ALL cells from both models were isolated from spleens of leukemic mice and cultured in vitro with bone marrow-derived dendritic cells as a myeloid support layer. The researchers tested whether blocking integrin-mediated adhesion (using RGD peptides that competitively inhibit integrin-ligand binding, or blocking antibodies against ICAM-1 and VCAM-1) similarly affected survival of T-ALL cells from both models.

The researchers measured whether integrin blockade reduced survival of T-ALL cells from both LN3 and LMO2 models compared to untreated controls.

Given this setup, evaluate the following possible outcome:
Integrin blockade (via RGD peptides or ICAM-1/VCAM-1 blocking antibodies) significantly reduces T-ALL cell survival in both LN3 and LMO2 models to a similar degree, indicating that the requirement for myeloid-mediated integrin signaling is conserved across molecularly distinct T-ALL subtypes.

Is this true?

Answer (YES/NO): YES